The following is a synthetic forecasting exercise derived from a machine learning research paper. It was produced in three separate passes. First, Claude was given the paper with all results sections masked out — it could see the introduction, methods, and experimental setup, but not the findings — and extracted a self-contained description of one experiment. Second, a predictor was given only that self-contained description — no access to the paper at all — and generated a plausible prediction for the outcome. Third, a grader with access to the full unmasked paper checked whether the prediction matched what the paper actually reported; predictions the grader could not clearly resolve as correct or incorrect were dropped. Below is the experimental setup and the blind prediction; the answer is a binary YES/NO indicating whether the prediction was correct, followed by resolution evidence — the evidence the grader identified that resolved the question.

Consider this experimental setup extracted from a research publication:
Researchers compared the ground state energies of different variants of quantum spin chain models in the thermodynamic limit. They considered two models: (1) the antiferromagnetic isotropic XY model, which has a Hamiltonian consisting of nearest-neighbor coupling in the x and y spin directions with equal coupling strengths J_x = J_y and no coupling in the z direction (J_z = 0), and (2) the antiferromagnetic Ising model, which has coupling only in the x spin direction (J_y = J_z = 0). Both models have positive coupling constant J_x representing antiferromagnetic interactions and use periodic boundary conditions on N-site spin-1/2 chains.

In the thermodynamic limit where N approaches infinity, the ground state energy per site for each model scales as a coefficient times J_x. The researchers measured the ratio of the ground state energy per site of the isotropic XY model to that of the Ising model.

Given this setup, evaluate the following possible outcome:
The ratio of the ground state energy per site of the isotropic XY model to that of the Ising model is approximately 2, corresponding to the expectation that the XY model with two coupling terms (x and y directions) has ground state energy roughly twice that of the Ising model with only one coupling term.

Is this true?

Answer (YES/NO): NO